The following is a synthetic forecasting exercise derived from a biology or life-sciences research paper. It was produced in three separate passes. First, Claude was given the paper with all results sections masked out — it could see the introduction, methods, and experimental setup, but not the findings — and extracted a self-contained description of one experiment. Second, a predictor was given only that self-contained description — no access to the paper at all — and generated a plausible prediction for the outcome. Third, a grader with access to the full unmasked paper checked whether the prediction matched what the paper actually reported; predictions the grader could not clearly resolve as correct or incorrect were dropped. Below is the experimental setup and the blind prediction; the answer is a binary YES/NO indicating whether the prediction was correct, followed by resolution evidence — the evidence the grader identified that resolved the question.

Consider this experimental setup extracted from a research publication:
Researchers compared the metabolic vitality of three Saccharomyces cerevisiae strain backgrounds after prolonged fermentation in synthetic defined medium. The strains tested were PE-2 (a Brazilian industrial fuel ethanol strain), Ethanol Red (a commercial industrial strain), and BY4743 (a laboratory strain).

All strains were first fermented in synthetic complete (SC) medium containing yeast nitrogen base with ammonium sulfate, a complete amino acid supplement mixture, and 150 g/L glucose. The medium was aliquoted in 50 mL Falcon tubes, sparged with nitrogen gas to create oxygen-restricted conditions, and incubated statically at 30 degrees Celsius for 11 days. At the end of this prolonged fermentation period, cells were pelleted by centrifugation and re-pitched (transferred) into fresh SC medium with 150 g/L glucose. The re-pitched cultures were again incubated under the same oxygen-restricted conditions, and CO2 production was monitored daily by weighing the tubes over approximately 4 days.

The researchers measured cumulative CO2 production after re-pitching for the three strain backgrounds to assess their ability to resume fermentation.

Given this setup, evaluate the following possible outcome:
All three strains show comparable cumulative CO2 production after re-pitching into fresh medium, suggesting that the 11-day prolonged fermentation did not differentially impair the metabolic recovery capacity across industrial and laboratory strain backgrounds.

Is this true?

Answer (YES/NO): NO